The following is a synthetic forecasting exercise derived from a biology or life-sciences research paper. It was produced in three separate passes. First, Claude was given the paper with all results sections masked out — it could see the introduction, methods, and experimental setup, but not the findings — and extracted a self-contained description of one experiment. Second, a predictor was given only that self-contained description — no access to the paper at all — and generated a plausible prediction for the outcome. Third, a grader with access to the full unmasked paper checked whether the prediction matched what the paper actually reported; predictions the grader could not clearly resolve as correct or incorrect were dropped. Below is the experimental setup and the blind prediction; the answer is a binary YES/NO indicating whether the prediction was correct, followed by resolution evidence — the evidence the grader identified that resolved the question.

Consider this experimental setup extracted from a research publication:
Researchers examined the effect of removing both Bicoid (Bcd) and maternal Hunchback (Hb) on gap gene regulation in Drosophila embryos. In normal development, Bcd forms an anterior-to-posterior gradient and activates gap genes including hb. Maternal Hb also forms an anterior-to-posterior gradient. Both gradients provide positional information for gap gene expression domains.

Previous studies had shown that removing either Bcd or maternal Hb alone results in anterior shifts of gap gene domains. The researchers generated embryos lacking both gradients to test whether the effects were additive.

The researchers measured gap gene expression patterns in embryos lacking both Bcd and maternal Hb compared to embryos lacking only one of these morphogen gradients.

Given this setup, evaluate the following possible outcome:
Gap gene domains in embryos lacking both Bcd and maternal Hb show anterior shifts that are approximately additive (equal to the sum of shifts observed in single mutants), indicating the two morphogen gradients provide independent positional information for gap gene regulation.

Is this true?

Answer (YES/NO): NO